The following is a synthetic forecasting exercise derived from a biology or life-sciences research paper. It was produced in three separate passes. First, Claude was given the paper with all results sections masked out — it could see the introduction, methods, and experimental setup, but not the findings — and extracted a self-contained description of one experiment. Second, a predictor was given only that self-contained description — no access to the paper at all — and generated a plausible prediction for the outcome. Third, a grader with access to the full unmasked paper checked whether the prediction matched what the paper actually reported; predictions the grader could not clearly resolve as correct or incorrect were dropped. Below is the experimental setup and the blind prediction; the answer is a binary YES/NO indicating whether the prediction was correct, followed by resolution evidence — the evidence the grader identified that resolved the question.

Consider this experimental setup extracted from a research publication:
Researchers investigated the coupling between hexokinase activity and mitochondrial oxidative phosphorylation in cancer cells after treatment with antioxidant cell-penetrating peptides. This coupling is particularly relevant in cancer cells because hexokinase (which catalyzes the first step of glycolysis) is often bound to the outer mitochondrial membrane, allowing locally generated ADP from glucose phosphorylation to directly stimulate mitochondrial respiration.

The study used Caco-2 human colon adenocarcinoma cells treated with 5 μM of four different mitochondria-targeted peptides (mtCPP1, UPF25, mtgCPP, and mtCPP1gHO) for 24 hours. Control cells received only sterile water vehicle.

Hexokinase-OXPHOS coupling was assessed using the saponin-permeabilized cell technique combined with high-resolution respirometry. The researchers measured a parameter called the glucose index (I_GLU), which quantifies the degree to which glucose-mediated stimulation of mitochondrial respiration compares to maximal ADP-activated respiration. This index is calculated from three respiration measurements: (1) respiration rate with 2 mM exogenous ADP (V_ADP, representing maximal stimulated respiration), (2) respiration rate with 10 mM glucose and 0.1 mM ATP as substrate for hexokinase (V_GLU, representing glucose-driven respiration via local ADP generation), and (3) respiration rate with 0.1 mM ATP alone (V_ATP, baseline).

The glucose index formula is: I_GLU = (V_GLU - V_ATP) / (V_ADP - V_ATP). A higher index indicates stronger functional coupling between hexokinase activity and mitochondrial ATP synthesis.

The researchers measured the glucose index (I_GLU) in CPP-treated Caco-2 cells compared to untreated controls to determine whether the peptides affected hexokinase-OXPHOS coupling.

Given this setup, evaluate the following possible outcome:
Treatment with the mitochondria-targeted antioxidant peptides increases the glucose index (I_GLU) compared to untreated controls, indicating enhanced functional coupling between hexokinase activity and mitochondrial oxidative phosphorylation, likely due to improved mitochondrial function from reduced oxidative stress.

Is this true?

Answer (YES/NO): NO